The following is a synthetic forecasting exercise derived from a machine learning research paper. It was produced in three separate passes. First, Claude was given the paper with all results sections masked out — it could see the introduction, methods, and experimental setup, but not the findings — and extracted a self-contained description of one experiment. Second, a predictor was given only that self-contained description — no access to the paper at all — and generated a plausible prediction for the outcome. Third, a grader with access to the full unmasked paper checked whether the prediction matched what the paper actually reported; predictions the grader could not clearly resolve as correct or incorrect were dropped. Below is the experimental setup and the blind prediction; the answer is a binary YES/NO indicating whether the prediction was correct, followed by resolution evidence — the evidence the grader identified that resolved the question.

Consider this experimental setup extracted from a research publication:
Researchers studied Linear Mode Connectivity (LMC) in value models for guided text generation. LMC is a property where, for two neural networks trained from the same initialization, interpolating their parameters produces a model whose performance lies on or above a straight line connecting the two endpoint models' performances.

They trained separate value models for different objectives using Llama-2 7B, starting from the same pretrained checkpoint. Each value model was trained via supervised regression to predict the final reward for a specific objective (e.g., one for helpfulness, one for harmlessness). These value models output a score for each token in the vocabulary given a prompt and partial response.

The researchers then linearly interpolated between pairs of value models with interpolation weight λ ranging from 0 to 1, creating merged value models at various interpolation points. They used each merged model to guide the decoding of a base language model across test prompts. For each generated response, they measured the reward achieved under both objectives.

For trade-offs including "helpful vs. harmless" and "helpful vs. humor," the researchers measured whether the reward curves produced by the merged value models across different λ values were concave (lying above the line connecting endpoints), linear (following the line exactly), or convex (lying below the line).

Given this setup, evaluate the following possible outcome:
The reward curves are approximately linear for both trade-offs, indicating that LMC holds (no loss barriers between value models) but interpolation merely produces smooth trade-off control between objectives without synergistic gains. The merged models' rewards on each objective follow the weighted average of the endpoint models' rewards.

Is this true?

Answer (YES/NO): NO